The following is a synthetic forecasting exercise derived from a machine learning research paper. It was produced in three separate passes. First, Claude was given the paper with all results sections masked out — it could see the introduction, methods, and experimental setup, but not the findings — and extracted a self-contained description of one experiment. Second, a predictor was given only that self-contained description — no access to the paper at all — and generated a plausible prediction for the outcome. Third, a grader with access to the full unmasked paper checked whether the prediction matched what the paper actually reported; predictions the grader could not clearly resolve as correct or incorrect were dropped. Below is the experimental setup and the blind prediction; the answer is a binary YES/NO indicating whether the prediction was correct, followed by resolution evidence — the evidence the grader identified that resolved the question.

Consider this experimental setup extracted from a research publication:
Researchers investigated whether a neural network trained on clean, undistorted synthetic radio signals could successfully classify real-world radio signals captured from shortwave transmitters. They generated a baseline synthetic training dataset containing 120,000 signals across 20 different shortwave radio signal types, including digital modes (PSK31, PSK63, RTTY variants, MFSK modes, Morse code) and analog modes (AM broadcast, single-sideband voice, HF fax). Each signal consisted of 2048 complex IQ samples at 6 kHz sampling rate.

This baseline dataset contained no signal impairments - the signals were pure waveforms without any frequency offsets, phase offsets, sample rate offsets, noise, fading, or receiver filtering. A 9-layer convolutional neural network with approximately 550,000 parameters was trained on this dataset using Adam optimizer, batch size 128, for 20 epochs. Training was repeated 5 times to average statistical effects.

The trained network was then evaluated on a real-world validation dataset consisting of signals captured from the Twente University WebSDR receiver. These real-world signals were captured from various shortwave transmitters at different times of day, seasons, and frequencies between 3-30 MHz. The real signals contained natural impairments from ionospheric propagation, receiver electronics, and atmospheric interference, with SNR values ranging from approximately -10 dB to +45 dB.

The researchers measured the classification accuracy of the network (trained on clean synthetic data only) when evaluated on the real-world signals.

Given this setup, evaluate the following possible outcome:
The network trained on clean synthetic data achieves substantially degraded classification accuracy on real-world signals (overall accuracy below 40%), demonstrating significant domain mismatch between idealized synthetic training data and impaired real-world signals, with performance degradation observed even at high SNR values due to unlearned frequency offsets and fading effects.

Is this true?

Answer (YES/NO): NO